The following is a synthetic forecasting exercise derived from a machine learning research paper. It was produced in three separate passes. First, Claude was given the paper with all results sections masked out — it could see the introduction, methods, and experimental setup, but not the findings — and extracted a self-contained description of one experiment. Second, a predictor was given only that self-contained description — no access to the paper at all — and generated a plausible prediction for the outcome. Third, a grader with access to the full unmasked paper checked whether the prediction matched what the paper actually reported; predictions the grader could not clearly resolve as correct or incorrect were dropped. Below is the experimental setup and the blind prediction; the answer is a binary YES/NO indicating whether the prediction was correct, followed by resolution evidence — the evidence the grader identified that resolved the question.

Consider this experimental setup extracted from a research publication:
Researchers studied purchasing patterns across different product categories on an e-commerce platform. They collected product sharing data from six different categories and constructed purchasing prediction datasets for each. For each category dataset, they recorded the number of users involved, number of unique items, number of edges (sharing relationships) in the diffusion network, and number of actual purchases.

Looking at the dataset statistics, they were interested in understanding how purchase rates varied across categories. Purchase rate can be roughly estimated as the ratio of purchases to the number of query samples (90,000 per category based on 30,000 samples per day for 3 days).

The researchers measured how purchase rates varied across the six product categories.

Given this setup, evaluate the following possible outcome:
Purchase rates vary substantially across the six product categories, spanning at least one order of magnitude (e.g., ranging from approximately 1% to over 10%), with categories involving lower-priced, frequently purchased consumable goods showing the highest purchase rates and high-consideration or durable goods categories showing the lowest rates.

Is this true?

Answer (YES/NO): NO